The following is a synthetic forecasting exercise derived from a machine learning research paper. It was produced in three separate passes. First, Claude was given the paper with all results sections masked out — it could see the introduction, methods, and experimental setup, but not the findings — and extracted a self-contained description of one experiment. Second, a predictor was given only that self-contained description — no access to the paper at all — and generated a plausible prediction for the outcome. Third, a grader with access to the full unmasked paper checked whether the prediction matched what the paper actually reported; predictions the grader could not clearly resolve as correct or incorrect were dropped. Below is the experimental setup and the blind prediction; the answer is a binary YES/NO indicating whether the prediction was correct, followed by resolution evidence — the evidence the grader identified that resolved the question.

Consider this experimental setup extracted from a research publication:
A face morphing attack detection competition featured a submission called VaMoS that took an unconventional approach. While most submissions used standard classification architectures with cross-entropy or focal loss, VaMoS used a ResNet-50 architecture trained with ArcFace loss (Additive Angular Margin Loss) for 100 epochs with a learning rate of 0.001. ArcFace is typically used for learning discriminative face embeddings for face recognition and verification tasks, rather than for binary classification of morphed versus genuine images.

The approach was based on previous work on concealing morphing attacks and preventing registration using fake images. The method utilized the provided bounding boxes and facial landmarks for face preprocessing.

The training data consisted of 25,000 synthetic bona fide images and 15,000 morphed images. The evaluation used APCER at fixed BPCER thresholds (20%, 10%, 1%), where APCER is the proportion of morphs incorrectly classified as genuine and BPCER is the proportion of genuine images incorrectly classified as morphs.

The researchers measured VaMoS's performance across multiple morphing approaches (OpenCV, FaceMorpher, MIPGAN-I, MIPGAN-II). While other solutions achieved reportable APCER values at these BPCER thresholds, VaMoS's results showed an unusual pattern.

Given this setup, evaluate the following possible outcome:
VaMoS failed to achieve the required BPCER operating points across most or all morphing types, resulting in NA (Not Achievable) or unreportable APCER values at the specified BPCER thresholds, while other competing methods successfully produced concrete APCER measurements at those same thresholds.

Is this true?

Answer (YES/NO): YES